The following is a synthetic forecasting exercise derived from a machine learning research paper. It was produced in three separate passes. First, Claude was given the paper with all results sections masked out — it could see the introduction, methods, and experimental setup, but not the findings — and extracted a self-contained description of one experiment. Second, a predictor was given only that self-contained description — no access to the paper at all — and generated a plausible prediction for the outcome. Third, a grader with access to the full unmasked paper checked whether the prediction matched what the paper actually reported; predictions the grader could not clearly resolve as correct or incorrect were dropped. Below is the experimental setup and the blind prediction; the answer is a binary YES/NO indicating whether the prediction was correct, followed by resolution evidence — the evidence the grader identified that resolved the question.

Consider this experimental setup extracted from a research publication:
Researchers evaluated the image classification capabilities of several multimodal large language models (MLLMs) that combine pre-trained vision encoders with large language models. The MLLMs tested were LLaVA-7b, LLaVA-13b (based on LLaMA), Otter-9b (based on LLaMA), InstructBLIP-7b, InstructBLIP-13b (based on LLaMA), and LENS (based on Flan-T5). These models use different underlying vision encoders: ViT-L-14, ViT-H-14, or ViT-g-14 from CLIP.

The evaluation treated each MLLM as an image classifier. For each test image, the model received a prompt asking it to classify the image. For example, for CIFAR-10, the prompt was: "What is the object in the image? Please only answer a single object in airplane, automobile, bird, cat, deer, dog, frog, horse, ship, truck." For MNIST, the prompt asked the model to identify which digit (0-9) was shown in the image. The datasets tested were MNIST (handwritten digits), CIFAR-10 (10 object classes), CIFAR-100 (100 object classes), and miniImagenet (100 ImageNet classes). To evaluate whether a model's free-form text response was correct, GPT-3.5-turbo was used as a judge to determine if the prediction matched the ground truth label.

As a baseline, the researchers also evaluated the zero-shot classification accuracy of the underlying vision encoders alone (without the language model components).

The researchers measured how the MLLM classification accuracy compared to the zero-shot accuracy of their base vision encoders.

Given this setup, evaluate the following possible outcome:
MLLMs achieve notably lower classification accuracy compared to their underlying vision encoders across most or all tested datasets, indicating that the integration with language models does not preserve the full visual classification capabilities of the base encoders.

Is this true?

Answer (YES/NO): YES